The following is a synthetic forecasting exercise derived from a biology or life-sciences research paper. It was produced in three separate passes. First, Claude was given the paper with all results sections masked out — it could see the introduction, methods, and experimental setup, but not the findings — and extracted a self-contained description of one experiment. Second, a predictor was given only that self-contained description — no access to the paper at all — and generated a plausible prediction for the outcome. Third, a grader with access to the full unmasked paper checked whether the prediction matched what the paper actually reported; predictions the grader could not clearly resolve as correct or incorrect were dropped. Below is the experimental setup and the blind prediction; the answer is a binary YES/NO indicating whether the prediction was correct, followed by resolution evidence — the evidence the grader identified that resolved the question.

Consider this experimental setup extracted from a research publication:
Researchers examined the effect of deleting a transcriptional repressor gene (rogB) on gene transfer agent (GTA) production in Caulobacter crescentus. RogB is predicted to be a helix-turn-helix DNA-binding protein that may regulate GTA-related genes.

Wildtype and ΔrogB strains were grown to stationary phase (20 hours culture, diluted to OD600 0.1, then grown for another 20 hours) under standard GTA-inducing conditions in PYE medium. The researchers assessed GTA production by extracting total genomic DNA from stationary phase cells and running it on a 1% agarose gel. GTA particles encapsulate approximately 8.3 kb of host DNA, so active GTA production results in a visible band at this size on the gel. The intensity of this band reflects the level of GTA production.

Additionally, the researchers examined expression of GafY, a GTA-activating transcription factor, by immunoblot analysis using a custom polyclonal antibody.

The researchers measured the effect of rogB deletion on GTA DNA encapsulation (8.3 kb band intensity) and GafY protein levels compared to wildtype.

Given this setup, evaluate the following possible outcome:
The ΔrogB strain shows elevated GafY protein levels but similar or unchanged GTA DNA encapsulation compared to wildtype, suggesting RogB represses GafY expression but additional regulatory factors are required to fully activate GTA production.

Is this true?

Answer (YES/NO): YES